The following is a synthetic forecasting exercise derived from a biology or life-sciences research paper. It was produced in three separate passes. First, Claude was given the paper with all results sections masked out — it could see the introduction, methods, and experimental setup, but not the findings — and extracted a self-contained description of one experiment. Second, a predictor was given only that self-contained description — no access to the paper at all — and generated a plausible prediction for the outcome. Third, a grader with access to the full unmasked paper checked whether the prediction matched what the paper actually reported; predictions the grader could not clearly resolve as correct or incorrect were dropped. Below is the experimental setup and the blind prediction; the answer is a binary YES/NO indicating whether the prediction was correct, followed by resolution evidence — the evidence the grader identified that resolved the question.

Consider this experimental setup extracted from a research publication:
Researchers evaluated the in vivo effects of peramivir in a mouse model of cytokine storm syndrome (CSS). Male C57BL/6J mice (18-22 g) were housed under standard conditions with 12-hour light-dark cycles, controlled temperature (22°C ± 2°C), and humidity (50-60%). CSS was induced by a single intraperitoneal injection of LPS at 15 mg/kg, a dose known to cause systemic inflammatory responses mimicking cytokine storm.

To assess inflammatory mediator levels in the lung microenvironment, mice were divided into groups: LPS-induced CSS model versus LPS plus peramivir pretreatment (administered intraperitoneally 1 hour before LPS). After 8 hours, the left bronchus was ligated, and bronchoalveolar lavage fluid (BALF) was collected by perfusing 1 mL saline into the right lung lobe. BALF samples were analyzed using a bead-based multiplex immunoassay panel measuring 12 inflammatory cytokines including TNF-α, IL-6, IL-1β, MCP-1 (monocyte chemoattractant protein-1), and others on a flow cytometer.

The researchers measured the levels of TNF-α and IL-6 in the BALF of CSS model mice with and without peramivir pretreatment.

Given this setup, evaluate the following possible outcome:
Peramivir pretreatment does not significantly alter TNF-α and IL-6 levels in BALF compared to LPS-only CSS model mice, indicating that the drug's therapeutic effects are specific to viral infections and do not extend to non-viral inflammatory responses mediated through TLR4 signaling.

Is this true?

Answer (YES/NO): NO